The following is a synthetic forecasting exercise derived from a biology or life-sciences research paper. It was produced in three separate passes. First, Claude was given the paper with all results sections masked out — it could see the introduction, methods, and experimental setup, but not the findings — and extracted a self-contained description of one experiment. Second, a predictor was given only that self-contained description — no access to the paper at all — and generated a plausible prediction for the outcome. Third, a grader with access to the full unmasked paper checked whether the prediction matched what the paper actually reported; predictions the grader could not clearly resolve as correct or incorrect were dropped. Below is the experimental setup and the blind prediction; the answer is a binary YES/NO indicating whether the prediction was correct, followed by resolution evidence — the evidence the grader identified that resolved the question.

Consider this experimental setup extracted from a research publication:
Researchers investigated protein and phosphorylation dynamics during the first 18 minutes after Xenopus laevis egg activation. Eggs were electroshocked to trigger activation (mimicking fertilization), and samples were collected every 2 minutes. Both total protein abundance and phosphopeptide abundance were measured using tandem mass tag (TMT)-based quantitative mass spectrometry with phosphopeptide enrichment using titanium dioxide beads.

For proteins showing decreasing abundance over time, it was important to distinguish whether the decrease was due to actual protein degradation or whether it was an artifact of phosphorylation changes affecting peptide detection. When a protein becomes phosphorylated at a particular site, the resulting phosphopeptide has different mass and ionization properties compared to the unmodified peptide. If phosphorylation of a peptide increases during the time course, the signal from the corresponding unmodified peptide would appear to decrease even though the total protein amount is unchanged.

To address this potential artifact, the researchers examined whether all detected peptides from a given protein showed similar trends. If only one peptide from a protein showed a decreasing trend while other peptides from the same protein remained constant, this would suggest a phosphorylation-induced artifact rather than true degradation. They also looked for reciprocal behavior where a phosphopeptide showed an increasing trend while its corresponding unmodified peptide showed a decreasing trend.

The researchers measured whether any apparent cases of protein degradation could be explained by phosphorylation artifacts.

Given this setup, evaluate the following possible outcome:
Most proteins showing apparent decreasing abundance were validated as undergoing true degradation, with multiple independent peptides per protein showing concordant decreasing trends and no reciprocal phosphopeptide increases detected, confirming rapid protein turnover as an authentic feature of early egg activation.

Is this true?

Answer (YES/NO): NO